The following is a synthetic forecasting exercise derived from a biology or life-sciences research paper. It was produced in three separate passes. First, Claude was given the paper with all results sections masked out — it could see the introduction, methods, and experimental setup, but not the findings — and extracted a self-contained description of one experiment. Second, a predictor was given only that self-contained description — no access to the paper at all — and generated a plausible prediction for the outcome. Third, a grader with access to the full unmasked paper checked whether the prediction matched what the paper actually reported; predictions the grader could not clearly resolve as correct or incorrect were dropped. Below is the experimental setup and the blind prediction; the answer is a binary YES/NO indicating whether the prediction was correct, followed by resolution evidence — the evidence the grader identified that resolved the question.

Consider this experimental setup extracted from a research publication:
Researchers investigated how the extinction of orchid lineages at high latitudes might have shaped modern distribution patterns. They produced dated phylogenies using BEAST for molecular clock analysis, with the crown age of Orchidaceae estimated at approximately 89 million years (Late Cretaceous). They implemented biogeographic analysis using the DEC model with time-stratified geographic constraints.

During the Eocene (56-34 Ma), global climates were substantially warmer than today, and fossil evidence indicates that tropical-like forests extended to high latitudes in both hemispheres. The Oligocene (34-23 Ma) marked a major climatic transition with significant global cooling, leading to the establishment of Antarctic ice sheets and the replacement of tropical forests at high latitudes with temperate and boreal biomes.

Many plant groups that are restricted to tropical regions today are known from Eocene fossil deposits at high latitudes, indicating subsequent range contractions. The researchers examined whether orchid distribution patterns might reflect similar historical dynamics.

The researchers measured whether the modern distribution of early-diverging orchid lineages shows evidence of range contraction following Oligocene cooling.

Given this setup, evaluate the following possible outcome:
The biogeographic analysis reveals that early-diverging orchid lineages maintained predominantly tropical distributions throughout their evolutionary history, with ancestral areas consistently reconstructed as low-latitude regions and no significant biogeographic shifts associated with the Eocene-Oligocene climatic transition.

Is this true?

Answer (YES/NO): NO